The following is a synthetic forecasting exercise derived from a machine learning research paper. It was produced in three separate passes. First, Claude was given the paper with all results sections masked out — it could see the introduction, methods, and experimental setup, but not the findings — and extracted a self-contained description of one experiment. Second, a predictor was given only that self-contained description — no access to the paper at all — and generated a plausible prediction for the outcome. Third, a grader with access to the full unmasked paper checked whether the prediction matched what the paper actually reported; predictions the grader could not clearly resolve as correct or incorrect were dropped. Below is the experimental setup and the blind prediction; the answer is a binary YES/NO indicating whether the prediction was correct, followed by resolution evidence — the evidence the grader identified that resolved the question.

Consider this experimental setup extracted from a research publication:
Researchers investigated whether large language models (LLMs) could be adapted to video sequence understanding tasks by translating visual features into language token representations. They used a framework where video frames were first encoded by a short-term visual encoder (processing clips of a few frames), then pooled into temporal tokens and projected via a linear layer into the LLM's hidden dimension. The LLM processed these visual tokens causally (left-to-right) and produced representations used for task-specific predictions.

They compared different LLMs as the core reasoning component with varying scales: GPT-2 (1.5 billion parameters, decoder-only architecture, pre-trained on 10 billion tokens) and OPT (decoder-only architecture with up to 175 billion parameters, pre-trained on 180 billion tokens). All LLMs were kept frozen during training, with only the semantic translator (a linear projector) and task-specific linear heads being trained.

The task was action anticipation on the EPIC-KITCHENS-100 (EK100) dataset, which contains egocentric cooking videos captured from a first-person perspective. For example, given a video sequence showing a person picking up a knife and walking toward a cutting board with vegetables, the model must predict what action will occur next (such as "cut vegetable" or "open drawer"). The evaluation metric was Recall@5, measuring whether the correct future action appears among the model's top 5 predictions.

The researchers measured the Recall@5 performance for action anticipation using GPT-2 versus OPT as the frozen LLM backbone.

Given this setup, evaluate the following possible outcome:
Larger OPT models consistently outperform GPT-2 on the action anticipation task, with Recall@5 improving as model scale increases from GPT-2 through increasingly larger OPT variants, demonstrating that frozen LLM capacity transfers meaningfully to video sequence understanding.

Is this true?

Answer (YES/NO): NO